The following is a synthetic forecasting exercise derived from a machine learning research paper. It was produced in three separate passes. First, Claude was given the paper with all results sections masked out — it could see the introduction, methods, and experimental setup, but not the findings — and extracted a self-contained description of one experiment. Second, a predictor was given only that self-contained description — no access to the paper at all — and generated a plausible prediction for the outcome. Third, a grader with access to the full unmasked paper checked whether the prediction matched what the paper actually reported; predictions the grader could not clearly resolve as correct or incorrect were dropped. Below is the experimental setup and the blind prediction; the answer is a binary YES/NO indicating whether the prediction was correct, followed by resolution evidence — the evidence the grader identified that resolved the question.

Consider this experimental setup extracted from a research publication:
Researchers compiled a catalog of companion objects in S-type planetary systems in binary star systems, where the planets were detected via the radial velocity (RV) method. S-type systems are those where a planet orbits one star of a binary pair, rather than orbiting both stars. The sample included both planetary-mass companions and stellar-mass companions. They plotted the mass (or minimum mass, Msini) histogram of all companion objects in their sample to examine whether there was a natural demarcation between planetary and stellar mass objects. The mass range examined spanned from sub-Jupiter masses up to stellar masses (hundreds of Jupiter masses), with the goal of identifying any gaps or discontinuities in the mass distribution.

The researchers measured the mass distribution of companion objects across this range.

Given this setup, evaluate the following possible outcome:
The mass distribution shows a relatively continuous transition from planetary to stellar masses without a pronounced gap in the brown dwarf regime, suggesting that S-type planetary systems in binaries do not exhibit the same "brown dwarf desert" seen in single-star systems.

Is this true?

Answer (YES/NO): NO